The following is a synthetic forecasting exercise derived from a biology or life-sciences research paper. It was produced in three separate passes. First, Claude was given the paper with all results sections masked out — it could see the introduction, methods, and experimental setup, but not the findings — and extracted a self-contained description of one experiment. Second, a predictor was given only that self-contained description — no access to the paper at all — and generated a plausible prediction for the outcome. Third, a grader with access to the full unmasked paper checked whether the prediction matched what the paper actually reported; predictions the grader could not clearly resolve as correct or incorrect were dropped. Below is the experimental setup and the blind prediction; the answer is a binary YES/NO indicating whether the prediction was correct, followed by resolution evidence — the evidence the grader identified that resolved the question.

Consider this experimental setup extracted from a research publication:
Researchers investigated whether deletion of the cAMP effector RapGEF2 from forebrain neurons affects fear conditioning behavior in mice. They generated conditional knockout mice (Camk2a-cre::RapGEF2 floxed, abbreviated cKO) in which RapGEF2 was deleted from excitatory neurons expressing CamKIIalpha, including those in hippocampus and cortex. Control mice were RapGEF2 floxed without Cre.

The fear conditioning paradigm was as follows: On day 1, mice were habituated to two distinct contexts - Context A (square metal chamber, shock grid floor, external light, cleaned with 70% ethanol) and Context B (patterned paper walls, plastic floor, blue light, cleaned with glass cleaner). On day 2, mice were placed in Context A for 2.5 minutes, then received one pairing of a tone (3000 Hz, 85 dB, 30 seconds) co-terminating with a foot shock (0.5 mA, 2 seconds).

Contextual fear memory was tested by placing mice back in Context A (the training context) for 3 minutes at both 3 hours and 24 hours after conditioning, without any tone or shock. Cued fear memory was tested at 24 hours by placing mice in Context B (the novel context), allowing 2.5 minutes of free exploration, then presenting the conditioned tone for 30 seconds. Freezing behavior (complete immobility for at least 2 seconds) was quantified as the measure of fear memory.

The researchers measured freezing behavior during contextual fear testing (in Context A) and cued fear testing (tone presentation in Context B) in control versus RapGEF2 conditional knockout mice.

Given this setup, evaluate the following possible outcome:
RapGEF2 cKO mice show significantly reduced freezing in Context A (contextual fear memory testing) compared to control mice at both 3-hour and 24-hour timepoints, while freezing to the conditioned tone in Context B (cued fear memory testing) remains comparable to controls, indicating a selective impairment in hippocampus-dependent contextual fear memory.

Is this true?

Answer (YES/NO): NO